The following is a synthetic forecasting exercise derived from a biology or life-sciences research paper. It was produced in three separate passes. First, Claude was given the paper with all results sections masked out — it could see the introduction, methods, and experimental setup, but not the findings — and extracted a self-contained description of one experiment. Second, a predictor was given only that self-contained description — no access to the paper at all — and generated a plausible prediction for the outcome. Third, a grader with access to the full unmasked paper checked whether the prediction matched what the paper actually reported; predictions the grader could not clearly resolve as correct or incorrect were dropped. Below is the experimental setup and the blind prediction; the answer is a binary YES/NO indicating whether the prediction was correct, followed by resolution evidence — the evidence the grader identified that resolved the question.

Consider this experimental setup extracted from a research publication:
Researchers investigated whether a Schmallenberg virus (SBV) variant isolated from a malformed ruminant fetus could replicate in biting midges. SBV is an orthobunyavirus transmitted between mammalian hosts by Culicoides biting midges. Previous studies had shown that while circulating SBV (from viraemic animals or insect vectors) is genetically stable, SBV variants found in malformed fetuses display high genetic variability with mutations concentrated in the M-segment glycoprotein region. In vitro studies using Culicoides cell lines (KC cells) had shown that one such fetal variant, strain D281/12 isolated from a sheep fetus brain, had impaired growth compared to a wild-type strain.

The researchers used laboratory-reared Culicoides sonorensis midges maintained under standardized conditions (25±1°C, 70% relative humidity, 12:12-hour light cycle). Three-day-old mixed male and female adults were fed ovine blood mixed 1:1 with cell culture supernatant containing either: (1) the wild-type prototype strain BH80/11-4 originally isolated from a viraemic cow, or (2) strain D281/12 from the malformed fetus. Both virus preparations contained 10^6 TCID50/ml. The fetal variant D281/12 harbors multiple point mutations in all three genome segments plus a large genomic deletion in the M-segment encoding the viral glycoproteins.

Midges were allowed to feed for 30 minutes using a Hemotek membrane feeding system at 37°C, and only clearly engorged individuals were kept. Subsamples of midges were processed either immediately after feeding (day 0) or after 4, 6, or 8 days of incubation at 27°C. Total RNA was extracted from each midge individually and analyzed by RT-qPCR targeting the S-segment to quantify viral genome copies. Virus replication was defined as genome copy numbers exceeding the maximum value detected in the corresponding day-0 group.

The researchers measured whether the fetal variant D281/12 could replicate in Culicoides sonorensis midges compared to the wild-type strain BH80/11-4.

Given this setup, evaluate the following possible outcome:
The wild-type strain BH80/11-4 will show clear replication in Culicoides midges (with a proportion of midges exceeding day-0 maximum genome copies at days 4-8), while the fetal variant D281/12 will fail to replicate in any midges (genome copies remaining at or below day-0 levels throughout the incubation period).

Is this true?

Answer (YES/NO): YES